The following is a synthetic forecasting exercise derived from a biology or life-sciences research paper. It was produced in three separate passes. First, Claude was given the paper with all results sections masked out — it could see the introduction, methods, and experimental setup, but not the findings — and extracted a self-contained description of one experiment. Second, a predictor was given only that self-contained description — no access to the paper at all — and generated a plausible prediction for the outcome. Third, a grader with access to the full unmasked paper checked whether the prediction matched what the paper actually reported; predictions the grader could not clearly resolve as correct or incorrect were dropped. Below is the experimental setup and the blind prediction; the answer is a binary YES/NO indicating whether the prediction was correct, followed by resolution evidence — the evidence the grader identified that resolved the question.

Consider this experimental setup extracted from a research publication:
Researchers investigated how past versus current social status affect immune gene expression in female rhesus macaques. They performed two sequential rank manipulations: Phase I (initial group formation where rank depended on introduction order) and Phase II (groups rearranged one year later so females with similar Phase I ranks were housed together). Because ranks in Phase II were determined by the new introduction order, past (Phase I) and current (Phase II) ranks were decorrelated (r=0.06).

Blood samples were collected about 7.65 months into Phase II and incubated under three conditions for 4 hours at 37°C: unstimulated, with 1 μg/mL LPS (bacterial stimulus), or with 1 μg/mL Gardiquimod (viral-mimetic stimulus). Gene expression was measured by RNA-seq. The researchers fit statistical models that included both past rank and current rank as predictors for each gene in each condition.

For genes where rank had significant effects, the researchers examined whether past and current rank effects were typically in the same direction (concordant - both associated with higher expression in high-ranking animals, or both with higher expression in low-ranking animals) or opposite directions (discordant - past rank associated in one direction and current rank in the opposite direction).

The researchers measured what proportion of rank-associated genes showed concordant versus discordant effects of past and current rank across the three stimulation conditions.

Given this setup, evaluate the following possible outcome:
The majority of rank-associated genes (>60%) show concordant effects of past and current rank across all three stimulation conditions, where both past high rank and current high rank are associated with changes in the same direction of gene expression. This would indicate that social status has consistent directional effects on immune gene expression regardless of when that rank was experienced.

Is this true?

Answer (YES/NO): YES